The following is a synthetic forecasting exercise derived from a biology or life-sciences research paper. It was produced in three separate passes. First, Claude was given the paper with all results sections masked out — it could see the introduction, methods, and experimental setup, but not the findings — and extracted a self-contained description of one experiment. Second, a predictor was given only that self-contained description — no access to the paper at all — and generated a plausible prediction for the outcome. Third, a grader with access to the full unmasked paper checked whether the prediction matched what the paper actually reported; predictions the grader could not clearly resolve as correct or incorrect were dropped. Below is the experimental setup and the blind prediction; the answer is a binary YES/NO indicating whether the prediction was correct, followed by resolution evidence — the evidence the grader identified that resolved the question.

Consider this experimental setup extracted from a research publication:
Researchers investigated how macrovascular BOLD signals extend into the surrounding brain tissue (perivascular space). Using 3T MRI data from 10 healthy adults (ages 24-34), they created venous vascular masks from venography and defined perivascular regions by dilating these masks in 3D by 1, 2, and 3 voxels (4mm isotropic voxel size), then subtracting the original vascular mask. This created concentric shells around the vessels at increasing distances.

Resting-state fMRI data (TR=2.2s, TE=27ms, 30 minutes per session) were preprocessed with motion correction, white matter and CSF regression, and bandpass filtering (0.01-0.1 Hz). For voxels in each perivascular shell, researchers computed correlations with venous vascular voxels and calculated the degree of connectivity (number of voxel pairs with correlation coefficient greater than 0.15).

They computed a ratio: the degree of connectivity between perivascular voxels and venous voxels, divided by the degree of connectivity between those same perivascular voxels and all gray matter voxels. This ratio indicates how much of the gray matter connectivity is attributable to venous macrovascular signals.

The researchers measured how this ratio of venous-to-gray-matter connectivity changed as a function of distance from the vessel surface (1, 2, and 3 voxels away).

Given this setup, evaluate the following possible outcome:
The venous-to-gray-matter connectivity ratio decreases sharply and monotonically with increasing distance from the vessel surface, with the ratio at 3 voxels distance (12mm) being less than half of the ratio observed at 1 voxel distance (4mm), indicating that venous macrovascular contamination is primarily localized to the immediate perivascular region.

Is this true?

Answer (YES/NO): NO